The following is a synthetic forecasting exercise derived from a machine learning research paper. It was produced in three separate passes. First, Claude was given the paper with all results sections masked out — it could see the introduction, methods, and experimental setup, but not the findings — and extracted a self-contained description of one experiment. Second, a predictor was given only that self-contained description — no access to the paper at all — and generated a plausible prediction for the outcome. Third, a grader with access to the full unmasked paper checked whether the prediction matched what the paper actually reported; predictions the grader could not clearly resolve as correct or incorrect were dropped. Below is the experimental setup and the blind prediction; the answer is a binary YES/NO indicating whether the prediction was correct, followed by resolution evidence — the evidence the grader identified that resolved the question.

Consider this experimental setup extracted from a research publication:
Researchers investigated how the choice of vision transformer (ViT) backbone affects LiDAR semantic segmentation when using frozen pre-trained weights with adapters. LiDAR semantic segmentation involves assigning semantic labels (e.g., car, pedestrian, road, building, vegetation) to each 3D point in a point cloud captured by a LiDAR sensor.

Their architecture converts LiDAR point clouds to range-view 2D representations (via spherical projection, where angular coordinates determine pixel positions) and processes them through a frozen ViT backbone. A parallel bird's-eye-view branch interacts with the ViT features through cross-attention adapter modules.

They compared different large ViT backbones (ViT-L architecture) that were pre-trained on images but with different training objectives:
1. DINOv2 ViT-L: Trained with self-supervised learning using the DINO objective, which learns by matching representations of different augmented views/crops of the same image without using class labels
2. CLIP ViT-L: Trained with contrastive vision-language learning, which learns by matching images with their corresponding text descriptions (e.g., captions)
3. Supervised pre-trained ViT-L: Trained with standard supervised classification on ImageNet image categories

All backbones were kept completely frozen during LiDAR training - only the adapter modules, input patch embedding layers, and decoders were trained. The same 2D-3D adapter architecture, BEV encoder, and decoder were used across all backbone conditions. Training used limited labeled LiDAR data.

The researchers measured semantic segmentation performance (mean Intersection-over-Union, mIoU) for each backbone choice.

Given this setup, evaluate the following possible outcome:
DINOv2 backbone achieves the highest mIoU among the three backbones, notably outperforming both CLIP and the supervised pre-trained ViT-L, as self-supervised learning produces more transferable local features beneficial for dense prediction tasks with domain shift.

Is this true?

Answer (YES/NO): NO